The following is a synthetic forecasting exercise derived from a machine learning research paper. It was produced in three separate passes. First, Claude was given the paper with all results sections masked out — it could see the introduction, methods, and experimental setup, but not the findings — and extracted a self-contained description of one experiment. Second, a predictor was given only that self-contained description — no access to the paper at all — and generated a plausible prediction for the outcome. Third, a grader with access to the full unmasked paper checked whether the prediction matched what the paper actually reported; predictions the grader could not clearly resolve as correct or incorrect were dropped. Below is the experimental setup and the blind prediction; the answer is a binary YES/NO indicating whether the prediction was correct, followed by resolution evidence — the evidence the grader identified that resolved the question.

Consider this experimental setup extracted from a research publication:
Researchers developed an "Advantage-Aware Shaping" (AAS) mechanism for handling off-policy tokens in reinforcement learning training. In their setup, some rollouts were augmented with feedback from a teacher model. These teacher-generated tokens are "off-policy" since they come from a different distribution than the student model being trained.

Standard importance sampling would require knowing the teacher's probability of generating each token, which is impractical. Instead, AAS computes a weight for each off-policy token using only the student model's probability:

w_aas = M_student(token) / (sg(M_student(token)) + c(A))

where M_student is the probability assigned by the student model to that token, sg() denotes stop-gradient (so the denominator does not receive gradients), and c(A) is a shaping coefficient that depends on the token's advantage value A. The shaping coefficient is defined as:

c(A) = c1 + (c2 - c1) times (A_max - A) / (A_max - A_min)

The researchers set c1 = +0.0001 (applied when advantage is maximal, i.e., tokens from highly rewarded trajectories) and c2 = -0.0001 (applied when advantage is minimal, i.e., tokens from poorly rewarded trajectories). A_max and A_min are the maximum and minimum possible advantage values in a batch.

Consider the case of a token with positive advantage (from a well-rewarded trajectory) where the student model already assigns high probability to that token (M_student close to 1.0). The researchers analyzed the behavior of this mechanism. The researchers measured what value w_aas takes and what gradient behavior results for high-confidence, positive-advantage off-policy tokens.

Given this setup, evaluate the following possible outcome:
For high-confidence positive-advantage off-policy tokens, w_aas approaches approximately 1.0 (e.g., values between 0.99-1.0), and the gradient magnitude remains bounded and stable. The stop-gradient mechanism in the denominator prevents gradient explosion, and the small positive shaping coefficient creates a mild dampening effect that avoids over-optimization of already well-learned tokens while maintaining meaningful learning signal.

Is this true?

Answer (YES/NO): NO